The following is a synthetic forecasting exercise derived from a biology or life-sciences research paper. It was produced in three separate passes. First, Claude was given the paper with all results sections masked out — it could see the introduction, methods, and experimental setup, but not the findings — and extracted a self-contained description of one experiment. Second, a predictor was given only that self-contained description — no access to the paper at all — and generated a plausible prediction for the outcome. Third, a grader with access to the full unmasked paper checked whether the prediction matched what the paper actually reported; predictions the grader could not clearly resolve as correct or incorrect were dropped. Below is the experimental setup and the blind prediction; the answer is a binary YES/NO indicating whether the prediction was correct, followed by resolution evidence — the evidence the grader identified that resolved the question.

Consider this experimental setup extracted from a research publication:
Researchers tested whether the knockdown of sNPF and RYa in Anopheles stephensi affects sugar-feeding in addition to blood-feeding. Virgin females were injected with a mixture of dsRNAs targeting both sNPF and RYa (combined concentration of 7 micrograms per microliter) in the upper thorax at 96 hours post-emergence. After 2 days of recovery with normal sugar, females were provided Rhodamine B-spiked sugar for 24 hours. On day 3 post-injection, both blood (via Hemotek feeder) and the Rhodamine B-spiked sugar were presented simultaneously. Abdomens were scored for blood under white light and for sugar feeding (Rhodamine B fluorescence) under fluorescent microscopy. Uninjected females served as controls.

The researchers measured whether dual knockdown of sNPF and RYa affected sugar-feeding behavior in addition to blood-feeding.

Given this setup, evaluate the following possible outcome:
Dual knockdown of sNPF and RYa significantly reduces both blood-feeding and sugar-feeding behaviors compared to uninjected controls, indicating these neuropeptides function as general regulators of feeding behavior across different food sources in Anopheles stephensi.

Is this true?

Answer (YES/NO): NO